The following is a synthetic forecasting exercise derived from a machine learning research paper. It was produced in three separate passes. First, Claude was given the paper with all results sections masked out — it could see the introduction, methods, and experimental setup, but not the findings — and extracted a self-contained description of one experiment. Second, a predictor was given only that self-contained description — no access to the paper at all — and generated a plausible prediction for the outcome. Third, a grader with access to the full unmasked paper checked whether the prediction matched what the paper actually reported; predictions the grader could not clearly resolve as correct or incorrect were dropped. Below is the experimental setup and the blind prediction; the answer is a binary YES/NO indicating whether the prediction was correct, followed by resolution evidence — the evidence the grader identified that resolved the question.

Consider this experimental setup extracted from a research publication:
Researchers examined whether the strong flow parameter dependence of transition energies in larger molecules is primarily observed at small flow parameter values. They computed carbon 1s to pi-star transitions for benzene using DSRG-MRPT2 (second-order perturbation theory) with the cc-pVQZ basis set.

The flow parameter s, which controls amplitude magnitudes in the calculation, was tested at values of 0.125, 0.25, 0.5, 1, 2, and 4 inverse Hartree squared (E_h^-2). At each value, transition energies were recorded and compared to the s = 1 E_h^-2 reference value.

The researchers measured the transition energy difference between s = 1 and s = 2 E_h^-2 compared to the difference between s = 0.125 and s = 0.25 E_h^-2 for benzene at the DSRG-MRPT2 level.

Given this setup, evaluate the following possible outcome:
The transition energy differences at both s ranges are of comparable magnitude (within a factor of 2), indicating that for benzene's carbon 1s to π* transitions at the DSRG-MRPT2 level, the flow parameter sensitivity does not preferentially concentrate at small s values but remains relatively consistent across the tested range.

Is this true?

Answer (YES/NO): NO